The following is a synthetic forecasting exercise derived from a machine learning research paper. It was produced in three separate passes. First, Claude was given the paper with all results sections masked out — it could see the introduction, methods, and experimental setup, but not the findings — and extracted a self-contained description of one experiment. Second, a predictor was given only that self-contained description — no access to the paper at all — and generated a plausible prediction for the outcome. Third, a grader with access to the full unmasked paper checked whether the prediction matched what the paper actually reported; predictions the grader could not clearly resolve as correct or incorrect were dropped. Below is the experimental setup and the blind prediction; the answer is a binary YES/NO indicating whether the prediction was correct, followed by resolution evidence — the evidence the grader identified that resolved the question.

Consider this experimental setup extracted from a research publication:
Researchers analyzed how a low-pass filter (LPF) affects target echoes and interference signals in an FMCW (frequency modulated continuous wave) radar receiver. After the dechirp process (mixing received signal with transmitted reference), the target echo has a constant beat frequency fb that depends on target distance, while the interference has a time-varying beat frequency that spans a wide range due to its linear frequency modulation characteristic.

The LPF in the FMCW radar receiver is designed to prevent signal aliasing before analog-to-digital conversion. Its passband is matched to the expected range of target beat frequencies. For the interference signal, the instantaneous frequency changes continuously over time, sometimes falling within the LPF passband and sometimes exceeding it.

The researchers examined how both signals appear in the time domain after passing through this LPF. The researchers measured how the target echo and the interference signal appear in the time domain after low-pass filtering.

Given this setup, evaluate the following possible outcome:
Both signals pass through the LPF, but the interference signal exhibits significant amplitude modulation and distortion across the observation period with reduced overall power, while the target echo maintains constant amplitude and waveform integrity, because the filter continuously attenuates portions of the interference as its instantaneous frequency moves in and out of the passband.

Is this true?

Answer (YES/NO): NO